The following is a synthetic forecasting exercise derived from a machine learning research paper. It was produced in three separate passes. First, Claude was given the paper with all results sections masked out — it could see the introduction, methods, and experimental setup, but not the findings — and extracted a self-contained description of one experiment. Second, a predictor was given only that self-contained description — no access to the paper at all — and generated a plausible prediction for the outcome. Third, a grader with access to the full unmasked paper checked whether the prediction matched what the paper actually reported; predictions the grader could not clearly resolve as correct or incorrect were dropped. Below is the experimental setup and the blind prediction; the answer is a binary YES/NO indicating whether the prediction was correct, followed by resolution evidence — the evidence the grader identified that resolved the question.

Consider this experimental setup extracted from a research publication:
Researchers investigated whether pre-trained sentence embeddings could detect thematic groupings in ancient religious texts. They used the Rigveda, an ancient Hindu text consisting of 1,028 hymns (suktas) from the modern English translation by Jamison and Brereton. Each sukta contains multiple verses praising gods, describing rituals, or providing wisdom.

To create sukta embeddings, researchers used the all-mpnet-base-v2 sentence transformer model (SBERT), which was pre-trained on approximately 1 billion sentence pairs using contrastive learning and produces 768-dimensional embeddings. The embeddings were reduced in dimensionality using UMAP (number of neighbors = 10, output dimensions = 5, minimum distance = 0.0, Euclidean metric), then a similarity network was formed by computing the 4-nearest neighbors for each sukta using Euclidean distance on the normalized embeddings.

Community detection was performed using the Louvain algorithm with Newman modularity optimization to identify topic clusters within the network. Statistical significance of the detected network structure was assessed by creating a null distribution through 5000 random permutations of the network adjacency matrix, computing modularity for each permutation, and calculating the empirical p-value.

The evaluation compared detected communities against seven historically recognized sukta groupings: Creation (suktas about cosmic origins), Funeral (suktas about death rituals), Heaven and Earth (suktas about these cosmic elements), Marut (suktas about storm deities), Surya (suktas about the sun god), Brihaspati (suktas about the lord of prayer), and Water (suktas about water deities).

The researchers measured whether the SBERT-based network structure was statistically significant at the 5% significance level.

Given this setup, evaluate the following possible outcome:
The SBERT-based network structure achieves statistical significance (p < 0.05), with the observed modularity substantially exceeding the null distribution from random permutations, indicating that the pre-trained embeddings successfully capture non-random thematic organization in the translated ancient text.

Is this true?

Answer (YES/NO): NO